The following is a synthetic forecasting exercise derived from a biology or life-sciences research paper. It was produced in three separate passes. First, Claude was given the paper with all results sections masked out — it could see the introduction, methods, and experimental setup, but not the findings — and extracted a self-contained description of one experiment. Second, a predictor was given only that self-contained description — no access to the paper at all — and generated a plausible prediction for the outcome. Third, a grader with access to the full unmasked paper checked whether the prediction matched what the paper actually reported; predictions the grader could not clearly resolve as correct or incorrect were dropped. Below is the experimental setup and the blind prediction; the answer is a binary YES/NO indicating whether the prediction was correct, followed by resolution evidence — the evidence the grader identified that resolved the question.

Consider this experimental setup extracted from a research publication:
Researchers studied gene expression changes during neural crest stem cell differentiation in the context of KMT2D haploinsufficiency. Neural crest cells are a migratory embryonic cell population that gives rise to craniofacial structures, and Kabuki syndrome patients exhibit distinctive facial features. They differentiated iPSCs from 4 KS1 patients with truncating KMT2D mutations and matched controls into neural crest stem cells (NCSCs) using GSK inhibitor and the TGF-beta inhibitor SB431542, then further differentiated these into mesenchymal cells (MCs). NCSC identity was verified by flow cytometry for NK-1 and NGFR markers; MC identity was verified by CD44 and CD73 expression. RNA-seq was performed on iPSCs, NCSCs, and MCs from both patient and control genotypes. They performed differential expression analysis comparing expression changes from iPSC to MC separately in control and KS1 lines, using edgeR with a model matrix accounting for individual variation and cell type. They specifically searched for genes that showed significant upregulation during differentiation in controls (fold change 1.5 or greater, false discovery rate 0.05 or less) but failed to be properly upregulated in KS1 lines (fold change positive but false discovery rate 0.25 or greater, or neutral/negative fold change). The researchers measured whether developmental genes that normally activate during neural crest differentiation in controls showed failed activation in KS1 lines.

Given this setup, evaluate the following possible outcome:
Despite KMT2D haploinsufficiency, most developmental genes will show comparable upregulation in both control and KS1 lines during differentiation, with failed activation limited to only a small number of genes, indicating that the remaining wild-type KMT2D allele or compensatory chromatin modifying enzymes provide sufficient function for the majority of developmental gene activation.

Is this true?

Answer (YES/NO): NO